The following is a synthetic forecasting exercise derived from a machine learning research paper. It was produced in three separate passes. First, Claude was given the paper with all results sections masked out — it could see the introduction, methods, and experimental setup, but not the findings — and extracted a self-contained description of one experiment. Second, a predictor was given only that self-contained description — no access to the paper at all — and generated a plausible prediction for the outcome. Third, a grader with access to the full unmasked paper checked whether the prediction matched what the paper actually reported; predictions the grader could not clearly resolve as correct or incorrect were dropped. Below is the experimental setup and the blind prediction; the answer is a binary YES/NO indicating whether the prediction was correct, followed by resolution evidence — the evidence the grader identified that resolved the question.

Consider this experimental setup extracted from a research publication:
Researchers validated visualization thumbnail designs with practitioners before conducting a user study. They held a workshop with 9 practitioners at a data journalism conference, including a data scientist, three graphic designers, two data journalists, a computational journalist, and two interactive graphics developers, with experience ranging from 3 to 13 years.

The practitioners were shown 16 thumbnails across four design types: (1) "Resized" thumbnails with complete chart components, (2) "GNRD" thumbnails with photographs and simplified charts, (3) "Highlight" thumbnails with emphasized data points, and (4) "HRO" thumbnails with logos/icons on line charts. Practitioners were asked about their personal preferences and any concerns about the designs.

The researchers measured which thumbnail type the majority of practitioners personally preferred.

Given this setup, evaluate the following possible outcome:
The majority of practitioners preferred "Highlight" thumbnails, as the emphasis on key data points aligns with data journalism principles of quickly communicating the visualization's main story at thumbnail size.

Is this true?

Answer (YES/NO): NO